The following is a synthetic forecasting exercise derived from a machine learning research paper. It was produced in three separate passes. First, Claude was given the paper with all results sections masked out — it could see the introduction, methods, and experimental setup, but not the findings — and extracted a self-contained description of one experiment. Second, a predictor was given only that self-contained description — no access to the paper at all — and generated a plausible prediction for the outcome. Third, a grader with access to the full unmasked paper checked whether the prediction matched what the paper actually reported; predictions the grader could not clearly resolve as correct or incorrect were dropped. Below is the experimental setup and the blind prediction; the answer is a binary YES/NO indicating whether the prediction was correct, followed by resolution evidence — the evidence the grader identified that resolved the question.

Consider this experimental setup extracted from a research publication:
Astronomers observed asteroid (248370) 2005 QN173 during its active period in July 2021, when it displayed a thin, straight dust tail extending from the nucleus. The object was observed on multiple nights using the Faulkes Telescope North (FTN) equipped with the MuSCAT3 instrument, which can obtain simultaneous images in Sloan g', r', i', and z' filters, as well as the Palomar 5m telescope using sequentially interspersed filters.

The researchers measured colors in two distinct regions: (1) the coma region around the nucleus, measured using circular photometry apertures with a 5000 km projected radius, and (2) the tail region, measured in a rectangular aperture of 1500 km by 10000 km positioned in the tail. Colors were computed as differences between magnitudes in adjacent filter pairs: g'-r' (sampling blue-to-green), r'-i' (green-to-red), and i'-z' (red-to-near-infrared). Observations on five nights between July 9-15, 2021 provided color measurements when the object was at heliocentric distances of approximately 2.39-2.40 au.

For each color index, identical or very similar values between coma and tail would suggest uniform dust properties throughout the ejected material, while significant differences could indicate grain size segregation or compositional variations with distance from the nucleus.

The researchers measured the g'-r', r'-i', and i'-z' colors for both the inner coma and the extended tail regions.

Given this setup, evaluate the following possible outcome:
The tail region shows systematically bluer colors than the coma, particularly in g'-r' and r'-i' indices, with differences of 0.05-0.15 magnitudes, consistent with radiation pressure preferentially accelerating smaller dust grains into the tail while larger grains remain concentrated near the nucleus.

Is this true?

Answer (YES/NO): NO